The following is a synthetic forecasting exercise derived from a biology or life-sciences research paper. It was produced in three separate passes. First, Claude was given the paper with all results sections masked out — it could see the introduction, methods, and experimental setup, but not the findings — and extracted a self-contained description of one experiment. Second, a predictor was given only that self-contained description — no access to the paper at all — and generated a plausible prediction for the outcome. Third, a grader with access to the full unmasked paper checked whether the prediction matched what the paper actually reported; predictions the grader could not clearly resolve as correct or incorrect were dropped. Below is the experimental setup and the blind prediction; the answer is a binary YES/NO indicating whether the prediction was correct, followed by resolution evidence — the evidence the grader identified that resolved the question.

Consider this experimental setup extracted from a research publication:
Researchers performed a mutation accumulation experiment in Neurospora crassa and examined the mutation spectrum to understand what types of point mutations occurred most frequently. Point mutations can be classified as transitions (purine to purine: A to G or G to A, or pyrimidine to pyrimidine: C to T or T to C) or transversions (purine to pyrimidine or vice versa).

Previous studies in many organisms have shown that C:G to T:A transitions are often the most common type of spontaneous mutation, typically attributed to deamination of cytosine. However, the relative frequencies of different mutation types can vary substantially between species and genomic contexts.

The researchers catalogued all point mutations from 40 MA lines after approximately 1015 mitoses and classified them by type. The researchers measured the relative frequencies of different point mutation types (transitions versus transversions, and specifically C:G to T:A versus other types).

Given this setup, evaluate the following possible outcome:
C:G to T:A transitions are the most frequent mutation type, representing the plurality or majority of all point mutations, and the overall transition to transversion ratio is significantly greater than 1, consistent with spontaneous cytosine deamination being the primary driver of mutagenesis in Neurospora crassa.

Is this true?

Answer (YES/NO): NO